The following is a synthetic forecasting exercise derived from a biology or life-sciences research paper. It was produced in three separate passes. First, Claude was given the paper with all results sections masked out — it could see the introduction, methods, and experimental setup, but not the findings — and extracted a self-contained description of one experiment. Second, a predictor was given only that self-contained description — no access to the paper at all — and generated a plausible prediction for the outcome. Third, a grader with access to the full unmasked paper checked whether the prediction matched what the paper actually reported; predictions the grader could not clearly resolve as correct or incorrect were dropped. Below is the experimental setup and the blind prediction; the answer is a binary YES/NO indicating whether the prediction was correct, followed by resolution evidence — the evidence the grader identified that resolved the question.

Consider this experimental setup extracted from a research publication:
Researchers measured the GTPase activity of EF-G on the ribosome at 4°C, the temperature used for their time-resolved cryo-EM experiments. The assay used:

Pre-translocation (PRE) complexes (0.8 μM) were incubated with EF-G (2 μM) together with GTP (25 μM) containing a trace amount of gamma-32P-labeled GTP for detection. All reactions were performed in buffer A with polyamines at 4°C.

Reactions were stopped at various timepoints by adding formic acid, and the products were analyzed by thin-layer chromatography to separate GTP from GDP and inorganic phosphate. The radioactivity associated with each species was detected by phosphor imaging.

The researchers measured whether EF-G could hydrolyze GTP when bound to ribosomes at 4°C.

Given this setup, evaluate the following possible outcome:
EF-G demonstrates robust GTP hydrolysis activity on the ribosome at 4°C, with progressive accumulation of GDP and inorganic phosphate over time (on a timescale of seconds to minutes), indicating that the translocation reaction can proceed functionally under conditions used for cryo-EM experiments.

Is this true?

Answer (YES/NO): YES